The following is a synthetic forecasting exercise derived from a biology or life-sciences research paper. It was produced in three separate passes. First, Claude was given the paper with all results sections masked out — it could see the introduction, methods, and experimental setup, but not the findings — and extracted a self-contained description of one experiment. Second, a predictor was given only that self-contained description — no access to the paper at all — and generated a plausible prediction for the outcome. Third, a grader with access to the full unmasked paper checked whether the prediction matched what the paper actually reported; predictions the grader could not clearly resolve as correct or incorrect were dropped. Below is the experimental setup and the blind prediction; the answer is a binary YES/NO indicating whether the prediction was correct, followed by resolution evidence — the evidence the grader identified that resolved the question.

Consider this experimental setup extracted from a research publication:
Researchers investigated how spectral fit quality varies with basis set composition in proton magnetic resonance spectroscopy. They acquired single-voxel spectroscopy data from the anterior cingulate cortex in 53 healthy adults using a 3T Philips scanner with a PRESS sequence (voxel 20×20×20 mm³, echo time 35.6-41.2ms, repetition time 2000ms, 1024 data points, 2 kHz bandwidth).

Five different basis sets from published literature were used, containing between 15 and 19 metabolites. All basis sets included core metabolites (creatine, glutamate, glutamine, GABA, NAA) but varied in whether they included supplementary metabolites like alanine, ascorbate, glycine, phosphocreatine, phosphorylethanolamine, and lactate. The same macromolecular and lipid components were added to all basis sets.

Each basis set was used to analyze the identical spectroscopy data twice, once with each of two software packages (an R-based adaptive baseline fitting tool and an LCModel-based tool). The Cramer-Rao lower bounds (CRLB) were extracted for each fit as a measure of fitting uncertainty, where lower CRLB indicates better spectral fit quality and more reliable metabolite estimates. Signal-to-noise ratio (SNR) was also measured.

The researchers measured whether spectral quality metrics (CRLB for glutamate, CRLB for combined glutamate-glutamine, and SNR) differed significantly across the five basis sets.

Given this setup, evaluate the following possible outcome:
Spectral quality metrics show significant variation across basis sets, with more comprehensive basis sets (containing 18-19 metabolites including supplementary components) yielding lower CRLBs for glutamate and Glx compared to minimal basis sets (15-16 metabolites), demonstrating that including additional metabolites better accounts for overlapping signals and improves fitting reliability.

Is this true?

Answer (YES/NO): NO